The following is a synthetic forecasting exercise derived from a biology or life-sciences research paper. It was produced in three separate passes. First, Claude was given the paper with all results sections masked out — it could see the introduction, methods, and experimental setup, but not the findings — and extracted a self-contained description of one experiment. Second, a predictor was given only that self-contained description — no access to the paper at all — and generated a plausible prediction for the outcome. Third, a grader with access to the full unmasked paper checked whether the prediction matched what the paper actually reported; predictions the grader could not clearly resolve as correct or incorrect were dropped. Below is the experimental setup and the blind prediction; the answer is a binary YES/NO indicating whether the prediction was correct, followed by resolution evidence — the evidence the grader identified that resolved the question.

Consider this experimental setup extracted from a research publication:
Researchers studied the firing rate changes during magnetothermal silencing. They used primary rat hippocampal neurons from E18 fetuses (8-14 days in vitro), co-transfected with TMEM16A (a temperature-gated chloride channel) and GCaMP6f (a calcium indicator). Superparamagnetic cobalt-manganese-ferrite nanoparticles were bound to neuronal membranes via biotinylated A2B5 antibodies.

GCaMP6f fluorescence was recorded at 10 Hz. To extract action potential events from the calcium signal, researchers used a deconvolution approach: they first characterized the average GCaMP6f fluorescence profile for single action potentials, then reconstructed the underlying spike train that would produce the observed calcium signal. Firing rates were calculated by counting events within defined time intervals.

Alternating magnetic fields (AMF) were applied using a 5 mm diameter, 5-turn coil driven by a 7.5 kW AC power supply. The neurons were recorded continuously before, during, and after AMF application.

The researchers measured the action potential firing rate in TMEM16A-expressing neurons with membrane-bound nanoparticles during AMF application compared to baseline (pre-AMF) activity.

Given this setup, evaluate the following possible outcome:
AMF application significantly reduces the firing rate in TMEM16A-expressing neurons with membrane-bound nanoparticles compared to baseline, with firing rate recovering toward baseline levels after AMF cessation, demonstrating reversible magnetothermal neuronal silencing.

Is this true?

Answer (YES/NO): YES